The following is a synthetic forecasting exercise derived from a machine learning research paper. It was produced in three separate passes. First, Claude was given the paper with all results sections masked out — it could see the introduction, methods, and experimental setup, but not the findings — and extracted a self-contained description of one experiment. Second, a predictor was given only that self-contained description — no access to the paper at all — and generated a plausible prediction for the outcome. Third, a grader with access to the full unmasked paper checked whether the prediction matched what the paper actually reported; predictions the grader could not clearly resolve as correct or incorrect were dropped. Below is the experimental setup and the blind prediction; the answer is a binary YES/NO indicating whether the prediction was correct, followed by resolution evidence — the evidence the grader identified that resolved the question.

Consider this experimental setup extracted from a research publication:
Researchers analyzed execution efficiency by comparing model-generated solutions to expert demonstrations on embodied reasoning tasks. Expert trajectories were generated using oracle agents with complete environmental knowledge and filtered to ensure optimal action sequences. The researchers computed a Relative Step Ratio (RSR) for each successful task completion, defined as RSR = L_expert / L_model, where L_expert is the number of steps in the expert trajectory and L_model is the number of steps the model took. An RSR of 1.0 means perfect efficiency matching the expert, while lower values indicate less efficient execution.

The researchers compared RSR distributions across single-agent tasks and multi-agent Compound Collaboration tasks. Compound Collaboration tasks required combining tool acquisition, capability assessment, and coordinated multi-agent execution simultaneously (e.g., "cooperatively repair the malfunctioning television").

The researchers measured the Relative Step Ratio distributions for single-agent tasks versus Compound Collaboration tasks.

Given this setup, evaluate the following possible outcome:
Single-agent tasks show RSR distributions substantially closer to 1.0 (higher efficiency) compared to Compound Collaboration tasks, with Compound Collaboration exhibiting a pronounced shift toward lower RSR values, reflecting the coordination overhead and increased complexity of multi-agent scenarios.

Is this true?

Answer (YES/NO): YES